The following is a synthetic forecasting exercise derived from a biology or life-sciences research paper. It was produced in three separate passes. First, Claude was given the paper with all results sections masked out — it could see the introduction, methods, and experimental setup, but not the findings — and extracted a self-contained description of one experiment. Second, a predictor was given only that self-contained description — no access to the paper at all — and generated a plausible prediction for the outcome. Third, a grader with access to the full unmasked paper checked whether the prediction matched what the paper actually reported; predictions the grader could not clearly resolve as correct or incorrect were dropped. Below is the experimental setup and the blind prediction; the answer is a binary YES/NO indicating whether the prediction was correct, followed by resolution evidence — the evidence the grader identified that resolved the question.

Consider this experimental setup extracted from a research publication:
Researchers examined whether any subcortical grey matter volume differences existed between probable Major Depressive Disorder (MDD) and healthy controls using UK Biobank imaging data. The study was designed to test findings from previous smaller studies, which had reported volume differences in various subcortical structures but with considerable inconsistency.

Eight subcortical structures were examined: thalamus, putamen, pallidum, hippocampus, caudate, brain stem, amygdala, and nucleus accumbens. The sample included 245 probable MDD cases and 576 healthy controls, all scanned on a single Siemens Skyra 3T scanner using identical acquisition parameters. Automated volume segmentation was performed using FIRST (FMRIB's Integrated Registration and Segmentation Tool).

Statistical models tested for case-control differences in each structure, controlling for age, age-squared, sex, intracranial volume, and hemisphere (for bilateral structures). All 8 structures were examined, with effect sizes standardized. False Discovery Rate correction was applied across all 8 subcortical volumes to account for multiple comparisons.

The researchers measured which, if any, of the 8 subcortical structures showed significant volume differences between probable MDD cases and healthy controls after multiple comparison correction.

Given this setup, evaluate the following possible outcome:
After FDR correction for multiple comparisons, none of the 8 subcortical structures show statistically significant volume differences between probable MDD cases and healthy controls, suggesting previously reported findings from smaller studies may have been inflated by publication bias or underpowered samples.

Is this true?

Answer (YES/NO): YES